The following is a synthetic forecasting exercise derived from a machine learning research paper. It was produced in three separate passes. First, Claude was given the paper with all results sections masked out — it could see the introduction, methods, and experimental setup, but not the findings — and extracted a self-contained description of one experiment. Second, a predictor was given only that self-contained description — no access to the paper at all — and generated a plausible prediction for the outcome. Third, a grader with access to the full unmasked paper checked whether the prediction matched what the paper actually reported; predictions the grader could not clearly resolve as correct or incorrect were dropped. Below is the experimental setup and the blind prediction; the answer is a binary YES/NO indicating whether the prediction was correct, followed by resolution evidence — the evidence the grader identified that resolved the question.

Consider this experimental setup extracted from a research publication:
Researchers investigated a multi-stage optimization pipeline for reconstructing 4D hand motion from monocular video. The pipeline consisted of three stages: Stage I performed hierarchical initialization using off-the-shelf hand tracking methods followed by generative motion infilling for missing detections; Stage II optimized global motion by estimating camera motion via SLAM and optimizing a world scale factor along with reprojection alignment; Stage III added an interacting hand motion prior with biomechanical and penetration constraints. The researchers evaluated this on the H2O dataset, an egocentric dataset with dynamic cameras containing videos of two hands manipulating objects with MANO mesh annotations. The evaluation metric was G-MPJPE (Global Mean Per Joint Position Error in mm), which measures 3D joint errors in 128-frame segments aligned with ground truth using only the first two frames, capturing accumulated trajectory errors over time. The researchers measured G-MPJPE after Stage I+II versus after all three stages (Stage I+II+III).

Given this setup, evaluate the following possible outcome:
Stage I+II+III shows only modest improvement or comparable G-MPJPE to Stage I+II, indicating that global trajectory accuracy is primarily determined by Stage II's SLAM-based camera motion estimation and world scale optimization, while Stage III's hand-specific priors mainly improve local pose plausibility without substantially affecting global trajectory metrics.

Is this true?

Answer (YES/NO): NO